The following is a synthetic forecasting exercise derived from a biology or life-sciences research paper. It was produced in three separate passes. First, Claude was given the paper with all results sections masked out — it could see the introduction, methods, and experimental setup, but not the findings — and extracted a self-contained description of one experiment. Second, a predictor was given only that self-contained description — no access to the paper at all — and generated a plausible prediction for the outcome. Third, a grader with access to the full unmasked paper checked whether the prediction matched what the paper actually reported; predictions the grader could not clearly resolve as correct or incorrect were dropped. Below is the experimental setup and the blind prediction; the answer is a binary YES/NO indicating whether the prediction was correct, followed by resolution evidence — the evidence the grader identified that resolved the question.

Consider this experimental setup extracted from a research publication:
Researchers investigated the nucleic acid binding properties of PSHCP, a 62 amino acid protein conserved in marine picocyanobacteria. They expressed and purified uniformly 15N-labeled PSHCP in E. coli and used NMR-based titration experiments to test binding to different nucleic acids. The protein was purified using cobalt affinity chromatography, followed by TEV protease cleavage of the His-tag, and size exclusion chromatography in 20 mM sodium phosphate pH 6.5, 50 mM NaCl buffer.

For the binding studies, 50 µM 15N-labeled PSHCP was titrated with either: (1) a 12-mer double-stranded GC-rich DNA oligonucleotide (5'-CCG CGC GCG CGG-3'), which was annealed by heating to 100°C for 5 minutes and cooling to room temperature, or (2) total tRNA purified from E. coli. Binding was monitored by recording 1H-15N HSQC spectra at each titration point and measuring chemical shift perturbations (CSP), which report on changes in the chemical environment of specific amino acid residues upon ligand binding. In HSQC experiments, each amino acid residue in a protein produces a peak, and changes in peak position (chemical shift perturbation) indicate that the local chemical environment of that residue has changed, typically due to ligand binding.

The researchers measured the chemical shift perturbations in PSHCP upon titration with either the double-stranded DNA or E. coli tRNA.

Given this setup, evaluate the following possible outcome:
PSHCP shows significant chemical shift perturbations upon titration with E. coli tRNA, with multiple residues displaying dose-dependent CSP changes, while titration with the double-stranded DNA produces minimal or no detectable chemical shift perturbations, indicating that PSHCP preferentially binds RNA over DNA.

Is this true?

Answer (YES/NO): NO